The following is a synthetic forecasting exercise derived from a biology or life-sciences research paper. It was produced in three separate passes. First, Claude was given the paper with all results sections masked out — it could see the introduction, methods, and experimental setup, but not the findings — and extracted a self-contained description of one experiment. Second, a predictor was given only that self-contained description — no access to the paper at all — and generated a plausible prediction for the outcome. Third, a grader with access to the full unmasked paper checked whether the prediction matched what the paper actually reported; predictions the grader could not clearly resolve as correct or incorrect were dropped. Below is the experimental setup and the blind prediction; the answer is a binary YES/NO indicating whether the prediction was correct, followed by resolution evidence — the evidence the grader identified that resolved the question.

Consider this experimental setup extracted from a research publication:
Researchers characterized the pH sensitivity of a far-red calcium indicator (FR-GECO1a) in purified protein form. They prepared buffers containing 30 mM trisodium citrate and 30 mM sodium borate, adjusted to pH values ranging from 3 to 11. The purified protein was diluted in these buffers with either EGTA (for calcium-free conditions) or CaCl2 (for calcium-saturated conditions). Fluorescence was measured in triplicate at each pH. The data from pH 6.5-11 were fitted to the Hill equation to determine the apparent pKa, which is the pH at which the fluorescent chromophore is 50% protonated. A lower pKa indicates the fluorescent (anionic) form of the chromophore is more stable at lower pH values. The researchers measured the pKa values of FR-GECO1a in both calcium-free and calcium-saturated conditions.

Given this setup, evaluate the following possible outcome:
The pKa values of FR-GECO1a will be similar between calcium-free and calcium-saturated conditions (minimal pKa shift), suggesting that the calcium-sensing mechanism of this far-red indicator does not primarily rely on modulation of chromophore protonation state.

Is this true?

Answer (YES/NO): NO